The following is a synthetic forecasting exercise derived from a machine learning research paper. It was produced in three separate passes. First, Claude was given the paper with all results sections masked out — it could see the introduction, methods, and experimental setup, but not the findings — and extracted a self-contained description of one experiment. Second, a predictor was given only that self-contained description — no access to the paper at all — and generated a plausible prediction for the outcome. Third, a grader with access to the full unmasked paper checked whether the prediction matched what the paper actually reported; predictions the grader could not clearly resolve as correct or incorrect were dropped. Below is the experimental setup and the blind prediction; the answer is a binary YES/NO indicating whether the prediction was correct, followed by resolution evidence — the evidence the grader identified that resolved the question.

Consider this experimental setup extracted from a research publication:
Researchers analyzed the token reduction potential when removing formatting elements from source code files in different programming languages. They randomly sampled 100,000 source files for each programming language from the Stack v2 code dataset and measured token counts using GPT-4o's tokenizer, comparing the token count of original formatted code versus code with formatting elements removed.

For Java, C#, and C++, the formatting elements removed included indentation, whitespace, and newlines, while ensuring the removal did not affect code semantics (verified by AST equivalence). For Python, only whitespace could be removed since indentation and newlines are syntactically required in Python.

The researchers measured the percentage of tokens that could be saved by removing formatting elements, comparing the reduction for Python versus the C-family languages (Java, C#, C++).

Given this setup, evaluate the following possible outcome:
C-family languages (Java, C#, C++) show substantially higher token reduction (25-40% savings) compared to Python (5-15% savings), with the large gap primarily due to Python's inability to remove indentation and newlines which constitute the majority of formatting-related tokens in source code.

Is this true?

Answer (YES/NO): NO